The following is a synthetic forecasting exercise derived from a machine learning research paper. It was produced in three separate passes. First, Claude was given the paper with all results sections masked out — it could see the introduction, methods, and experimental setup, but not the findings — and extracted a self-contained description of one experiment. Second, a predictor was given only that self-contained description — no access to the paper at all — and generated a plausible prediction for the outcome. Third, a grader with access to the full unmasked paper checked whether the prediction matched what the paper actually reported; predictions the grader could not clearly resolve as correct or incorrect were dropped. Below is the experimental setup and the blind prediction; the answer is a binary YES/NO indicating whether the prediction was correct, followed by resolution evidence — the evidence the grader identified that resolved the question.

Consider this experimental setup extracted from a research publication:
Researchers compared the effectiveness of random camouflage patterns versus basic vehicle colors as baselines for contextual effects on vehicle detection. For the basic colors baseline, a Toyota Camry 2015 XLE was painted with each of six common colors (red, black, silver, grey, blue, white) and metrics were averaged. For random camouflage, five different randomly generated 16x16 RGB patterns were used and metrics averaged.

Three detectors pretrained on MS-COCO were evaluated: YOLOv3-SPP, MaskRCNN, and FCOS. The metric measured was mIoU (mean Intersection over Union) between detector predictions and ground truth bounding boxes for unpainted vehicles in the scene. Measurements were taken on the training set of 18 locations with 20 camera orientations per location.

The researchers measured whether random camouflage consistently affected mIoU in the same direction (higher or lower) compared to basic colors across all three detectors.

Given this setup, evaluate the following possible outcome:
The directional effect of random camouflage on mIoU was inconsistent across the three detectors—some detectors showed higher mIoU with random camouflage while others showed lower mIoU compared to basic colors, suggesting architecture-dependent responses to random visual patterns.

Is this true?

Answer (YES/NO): YES